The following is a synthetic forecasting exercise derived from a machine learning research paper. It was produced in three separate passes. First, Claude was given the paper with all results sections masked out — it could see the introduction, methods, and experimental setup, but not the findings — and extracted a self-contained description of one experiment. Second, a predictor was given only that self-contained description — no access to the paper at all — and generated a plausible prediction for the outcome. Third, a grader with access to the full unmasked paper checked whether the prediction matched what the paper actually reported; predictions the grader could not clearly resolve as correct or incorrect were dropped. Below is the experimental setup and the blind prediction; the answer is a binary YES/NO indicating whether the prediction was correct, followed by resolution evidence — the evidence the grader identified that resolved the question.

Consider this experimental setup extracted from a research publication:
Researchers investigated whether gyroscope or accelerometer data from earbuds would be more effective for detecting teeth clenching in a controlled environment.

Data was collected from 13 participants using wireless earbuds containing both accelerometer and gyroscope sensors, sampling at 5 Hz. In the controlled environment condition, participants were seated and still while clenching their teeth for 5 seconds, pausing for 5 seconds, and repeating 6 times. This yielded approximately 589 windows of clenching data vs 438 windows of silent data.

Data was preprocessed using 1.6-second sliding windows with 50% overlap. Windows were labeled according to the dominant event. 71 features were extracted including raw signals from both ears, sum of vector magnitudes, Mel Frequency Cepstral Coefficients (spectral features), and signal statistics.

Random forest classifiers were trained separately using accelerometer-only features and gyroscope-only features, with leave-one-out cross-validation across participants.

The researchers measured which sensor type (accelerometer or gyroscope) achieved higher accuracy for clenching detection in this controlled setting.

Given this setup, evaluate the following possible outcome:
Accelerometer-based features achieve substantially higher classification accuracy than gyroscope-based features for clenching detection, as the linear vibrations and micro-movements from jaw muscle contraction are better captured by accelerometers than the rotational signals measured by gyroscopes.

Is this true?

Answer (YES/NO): NO